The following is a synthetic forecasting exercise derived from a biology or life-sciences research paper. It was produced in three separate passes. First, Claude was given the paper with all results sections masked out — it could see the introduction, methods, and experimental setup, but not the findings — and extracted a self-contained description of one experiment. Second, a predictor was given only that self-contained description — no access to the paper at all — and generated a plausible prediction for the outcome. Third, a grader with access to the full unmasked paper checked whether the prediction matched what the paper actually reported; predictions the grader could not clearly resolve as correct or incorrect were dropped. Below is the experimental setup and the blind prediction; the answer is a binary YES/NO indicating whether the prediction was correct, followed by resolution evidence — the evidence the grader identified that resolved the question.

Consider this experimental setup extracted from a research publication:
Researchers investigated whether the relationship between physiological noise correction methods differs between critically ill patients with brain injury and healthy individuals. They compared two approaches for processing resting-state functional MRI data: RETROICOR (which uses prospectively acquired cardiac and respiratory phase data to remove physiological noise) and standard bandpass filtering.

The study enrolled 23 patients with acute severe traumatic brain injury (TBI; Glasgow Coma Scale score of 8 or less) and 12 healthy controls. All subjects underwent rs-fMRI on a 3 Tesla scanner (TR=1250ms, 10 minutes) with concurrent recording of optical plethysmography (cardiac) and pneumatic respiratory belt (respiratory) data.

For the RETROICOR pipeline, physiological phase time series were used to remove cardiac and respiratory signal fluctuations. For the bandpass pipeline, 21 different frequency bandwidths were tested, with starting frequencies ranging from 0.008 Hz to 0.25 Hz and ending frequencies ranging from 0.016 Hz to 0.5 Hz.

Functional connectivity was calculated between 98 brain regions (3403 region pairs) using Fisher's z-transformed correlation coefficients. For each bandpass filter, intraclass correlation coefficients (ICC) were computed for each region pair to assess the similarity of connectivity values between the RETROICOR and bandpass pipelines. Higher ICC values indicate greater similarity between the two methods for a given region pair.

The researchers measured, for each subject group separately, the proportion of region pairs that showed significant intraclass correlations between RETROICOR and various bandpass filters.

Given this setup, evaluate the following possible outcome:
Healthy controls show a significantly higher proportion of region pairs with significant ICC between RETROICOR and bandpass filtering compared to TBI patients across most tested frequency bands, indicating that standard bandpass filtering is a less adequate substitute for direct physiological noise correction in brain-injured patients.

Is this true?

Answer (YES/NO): NO